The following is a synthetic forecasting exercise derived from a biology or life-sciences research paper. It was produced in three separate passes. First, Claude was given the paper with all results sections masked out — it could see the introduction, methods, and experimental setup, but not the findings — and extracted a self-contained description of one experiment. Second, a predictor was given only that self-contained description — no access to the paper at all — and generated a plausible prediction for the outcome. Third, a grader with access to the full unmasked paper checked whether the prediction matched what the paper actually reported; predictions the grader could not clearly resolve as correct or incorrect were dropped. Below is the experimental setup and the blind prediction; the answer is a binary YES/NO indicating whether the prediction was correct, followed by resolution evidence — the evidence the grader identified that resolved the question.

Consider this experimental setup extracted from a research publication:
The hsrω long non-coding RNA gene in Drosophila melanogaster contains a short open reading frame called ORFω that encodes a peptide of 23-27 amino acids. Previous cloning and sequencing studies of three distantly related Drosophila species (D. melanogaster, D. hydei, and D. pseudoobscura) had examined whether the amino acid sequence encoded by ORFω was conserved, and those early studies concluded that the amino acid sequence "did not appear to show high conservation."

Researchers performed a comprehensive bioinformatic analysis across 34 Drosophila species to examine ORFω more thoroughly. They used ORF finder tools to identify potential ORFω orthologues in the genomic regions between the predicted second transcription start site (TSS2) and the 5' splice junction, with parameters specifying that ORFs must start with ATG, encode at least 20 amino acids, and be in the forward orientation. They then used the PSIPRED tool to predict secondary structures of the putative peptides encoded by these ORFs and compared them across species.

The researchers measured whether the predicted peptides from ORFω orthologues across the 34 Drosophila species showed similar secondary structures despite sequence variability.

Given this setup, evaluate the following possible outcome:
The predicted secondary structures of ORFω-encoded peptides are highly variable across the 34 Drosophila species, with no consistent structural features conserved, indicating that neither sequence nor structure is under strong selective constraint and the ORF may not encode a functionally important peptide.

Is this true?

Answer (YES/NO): NO